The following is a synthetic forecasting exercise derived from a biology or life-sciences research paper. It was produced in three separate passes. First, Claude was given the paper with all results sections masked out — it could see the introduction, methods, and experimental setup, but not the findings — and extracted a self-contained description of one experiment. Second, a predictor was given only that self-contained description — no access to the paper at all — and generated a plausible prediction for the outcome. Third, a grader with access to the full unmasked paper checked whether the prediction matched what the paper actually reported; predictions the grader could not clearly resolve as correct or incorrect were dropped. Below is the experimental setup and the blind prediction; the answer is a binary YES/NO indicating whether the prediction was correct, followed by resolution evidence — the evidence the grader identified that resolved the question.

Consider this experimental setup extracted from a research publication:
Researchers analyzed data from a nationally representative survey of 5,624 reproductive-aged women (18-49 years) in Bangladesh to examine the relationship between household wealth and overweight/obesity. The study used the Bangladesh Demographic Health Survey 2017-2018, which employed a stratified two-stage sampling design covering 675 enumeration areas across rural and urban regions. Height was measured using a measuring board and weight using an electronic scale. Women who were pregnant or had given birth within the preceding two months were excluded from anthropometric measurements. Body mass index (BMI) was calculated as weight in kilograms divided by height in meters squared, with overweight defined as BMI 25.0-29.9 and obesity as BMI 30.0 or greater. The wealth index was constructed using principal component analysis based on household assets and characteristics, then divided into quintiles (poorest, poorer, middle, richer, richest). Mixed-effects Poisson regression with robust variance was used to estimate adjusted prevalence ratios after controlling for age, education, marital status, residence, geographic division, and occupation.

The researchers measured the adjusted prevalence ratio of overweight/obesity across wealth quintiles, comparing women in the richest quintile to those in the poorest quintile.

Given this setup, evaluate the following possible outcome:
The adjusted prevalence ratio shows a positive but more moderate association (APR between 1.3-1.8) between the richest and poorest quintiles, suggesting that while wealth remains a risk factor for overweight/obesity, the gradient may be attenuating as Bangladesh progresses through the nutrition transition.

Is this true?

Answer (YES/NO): NO